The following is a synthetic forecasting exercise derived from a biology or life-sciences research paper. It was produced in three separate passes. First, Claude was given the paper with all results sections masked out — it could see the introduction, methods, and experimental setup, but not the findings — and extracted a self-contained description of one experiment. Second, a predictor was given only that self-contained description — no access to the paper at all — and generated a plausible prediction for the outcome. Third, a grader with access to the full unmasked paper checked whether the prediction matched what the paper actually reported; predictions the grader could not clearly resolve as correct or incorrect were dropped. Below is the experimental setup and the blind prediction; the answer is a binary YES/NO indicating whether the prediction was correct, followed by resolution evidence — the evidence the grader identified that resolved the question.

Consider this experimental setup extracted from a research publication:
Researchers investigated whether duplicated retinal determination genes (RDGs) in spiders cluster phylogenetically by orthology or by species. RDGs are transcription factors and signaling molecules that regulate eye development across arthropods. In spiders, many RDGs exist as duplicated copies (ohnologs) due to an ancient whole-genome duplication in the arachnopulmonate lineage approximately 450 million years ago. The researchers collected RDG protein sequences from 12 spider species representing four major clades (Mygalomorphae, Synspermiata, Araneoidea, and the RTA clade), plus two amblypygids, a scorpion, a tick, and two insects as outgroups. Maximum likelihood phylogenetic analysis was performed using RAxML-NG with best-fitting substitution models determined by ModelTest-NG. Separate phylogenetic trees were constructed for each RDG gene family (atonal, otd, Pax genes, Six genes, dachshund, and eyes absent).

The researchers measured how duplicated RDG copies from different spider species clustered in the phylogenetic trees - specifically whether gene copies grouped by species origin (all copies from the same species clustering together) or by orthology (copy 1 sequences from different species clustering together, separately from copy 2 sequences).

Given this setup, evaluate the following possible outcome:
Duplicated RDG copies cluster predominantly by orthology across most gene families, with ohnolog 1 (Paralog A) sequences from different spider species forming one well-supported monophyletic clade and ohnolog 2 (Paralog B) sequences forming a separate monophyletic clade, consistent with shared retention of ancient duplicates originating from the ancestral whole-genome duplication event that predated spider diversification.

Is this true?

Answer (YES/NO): YES